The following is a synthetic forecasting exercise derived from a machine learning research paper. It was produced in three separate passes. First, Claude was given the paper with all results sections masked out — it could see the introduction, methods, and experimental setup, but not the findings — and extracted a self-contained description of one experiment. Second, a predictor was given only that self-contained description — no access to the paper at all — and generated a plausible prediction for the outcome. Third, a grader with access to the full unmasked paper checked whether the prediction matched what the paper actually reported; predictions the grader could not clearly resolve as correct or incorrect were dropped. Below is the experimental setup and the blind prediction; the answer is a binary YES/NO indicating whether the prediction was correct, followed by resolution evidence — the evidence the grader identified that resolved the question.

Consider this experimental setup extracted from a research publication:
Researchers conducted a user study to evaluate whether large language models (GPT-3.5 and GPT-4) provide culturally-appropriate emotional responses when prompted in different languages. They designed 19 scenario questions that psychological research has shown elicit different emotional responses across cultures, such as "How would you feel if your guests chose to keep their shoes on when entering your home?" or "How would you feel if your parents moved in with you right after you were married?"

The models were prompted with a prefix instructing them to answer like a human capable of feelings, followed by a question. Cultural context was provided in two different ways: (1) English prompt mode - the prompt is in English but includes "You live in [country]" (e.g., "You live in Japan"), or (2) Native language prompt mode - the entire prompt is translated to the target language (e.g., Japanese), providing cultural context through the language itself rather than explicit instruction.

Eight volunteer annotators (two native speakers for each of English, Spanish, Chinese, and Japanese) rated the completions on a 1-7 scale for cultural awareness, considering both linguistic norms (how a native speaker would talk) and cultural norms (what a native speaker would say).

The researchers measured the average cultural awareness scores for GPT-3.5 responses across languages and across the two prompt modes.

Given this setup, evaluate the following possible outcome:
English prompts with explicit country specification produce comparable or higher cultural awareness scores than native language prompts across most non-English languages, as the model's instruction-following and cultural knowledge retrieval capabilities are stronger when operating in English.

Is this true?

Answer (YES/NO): YES